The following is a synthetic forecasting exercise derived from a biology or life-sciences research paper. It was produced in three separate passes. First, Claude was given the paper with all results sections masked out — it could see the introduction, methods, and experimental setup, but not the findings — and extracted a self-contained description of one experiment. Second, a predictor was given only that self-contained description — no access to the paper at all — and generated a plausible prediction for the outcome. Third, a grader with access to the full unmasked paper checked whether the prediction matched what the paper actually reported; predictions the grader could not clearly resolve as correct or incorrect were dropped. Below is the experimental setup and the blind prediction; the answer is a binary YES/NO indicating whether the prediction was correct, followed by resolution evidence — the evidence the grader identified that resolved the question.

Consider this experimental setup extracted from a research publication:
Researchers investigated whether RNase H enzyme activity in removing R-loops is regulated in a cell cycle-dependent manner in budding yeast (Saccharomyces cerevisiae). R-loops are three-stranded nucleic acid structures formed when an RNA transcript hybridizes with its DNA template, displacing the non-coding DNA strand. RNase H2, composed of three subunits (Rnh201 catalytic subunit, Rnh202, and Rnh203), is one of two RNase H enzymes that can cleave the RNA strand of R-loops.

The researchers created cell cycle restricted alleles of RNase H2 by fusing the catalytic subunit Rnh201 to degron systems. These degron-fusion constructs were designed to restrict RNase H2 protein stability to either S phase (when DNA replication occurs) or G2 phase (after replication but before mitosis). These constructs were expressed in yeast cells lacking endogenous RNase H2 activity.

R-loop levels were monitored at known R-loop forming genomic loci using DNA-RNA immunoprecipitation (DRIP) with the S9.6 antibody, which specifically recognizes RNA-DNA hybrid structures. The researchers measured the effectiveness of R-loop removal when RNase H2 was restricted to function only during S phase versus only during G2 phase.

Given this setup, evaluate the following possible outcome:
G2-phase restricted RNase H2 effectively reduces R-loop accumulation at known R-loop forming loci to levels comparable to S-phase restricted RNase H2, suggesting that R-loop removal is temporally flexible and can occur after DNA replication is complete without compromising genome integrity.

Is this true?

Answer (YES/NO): NO